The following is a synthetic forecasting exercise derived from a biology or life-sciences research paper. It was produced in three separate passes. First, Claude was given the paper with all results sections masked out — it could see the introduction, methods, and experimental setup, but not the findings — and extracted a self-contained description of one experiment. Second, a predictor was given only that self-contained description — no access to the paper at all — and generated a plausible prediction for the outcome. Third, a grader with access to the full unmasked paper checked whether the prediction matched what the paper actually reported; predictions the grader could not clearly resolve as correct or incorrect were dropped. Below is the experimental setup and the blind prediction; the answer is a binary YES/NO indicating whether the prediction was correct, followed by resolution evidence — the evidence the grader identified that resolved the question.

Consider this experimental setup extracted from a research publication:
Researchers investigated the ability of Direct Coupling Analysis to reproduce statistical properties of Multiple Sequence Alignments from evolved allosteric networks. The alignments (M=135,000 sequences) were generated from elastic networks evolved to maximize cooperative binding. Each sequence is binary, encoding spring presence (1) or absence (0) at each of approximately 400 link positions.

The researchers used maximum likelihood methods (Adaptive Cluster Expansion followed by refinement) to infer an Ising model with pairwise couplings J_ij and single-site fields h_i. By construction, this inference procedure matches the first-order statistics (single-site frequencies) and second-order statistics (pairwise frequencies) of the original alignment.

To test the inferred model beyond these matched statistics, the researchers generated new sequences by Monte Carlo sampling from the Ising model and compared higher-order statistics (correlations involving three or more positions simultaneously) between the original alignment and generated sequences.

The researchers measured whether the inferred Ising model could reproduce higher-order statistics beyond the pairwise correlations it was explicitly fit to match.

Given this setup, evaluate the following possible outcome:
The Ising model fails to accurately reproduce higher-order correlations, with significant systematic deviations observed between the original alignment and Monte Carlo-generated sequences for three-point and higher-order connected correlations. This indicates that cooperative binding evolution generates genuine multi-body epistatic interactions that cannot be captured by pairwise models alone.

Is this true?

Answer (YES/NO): YES